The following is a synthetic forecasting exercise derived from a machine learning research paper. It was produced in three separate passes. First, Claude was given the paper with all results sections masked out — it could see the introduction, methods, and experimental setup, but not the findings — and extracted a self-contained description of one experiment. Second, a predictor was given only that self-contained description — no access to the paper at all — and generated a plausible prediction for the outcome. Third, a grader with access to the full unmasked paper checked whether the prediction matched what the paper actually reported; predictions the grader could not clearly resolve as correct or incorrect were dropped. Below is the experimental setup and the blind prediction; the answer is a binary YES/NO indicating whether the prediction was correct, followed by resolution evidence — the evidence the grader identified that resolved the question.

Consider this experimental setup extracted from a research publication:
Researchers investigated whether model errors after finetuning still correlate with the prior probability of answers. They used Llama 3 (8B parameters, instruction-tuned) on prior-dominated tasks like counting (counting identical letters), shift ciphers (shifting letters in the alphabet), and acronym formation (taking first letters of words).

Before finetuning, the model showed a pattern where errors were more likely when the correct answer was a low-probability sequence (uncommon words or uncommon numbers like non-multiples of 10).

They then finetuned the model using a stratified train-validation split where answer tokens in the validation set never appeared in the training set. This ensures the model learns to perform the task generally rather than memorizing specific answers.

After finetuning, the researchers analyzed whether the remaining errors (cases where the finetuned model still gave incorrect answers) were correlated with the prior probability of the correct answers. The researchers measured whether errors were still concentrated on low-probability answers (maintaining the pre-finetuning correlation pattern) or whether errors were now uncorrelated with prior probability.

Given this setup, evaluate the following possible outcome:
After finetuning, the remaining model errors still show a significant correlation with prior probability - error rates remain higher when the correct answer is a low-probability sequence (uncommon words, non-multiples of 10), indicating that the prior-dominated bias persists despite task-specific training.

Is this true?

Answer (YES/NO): NO